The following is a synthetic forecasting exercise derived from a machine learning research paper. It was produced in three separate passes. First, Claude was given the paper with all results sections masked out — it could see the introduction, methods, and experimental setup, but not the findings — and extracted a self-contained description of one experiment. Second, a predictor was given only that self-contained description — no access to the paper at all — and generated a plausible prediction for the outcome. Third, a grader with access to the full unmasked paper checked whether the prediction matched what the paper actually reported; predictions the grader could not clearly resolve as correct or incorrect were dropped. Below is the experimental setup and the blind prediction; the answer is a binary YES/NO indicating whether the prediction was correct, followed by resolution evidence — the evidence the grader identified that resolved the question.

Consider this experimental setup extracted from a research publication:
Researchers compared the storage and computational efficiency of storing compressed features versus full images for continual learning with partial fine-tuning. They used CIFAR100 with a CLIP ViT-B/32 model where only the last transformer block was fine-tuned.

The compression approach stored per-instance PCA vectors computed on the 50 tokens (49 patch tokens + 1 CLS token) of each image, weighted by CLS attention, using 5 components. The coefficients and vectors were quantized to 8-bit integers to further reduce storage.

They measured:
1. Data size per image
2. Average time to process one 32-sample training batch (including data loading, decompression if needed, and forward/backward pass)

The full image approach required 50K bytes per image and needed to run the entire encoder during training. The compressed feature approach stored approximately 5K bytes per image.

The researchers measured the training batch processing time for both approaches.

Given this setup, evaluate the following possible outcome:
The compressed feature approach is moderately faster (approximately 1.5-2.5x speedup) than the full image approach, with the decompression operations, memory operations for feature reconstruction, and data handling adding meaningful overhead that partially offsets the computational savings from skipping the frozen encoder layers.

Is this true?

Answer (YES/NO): NO